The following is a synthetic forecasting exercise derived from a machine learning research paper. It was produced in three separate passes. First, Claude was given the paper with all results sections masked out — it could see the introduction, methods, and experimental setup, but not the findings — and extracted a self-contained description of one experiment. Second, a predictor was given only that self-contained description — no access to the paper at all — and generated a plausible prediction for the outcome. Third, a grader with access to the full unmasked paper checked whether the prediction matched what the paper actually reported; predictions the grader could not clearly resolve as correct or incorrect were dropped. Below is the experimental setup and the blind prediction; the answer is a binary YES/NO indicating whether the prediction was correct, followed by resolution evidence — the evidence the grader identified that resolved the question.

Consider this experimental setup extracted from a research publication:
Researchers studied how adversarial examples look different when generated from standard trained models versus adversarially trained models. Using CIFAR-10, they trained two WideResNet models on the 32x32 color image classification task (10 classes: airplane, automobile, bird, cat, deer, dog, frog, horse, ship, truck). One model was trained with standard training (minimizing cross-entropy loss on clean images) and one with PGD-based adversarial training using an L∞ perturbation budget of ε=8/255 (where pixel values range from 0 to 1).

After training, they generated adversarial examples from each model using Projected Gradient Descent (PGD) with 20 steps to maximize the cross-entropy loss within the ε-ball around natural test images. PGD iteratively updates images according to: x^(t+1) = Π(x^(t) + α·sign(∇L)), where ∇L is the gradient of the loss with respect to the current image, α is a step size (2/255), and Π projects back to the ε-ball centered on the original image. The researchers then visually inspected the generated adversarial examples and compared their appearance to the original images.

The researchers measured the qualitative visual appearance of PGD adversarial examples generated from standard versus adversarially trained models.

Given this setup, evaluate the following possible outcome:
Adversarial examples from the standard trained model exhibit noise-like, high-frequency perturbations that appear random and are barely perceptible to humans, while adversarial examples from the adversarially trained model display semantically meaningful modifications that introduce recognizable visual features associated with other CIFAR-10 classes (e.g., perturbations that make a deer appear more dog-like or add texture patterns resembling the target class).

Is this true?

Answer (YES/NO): YES